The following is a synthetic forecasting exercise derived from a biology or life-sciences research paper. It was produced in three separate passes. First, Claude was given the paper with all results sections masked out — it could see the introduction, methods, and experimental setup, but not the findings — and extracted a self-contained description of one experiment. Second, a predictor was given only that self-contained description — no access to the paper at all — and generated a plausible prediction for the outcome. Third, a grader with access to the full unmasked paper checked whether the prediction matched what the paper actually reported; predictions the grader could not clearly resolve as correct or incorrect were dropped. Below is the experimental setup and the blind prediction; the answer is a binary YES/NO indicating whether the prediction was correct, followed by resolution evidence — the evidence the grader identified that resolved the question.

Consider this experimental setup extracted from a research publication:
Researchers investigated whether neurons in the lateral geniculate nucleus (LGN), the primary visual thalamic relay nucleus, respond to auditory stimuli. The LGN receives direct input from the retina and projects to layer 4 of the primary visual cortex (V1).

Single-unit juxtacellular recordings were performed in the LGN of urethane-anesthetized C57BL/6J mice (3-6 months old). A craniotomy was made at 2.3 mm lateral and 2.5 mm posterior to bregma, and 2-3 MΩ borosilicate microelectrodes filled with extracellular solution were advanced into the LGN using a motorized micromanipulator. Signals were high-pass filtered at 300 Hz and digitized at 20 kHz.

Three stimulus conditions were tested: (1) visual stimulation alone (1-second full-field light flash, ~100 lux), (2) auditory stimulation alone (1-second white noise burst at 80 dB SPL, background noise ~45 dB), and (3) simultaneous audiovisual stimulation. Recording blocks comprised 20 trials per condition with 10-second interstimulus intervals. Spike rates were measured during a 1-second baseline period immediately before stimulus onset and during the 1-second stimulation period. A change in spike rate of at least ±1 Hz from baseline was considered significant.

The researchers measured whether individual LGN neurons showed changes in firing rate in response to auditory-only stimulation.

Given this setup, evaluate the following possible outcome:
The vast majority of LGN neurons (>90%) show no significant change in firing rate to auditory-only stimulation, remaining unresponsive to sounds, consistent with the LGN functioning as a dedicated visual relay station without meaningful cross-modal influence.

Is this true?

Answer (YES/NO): YES